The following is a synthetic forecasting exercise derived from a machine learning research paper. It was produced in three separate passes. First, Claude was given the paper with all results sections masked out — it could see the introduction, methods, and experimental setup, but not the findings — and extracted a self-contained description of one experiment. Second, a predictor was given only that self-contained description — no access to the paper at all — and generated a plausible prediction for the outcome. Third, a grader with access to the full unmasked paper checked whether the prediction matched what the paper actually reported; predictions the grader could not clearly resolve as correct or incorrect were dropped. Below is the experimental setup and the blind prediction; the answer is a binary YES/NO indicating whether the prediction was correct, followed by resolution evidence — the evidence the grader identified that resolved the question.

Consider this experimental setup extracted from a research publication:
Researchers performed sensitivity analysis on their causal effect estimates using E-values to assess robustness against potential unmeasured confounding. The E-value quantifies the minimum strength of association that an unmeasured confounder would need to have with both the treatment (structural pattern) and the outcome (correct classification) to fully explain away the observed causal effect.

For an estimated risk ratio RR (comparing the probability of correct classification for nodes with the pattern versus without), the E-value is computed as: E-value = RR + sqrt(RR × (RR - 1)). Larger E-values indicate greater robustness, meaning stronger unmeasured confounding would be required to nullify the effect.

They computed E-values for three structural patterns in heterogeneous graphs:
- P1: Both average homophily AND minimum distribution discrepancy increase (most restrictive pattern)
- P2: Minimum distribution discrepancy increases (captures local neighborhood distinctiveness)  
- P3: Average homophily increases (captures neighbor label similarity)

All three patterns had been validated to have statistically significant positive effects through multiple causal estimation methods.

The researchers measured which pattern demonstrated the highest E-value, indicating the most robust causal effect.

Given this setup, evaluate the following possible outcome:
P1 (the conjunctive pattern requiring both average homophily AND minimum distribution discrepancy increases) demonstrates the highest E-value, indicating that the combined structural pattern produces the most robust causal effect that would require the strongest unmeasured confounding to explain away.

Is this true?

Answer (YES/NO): YES